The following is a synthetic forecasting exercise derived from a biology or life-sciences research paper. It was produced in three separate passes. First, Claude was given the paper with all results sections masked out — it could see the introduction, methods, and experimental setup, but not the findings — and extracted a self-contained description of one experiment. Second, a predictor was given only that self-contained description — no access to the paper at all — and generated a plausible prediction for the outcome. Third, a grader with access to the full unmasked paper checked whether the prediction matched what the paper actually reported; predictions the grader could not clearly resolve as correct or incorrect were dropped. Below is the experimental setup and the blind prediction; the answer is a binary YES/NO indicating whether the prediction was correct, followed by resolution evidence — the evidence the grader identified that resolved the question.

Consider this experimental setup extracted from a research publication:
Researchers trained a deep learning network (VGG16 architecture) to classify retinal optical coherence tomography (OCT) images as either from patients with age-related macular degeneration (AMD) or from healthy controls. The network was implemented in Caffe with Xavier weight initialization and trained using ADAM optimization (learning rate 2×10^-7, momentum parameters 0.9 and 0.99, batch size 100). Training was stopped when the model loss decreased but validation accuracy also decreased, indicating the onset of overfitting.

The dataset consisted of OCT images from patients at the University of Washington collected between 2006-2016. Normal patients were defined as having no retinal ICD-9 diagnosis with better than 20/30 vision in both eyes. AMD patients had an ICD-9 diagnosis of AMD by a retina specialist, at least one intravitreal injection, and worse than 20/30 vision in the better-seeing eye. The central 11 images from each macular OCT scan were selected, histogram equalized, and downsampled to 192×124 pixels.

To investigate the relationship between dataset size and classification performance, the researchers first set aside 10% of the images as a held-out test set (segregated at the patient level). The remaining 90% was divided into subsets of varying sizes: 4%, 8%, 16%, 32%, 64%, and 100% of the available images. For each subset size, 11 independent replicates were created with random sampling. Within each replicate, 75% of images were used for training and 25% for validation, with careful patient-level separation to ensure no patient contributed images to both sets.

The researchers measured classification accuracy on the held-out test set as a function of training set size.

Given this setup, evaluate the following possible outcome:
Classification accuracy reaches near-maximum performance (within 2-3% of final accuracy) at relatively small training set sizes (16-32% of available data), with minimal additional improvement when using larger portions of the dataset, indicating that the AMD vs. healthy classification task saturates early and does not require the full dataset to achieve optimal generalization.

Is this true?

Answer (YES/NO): NO